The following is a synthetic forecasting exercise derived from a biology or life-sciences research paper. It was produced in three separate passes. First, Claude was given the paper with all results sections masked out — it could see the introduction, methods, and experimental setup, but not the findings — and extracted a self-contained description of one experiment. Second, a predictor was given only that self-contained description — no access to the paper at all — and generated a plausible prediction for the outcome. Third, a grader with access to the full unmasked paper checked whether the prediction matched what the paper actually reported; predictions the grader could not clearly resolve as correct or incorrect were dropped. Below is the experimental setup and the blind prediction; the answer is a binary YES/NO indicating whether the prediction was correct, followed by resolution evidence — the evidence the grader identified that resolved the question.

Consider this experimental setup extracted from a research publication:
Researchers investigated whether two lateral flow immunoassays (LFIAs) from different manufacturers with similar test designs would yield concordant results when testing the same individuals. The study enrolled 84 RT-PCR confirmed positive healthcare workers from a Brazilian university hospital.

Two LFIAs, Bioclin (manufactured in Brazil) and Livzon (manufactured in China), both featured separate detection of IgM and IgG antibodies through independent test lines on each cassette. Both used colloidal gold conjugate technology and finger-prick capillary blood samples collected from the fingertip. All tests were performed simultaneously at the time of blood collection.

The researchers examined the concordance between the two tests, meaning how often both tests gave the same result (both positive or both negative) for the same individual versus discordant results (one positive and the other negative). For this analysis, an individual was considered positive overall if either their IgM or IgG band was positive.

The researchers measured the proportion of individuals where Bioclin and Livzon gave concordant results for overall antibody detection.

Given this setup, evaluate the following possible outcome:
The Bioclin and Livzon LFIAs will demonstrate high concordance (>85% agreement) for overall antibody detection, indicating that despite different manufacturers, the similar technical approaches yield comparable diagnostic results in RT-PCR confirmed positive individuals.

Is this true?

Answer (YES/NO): NO